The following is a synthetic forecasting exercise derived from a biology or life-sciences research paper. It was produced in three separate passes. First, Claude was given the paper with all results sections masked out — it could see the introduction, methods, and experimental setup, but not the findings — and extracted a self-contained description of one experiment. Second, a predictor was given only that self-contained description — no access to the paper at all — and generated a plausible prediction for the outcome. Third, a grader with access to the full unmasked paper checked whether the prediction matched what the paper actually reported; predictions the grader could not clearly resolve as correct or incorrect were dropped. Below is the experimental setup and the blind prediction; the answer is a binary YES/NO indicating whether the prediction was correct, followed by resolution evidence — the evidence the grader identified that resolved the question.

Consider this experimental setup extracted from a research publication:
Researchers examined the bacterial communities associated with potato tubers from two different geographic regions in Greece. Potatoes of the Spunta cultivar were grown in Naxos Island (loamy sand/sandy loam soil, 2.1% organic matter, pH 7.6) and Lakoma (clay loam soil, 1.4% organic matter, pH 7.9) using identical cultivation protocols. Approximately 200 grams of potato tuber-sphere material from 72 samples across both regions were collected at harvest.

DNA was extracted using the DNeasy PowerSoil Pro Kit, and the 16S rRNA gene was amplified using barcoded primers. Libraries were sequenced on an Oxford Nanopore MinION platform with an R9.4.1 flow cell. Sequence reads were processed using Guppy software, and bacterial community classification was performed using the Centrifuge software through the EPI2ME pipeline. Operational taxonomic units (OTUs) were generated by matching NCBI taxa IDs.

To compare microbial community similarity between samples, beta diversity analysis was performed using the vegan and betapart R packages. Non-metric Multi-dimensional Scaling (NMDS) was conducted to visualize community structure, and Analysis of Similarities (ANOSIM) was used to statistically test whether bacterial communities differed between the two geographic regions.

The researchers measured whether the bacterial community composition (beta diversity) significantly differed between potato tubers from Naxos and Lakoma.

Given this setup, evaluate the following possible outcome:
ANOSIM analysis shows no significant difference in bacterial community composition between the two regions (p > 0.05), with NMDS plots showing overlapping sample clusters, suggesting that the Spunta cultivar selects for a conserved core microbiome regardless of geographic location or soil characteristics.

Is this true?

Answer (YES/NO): NO